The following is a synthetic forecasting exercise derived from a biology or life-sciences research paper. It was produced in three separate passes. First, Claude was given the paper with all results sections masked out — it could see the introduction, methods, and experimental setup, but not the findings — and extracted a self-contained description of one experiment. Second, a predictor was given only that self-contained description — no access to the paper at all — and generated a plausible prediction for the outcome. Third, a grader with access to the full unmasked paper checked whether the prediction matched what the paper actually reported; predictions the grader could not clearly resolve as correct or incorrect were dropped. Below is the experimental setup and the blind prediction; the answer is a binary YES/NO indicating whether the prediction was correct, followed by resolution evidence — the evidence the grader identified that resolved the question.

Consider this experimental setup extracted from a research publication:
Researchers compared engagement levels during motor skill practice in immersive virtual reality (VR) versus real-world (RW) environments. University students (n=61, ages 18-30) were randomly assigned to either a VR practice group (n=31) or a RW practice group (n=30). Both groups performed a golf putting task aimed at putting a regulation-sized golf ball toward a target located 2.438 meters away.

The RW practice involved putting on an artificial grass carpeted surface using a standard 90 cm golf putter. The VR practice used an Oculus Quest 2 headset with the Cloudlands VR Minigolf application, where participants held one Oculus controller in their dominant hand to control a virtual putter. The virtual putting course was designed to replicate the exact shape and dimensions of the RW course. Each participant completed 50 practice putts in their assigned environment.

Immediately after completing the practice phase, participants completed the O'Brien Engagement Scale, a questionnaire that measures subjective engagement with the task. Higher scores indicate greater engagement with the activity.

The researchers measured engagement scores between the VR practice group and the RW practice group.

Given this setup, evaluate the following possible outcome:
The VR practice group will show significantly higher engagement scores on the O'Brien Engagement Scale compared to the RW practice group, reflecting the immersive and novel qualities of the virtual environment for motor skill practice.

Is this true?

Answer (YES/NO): NO